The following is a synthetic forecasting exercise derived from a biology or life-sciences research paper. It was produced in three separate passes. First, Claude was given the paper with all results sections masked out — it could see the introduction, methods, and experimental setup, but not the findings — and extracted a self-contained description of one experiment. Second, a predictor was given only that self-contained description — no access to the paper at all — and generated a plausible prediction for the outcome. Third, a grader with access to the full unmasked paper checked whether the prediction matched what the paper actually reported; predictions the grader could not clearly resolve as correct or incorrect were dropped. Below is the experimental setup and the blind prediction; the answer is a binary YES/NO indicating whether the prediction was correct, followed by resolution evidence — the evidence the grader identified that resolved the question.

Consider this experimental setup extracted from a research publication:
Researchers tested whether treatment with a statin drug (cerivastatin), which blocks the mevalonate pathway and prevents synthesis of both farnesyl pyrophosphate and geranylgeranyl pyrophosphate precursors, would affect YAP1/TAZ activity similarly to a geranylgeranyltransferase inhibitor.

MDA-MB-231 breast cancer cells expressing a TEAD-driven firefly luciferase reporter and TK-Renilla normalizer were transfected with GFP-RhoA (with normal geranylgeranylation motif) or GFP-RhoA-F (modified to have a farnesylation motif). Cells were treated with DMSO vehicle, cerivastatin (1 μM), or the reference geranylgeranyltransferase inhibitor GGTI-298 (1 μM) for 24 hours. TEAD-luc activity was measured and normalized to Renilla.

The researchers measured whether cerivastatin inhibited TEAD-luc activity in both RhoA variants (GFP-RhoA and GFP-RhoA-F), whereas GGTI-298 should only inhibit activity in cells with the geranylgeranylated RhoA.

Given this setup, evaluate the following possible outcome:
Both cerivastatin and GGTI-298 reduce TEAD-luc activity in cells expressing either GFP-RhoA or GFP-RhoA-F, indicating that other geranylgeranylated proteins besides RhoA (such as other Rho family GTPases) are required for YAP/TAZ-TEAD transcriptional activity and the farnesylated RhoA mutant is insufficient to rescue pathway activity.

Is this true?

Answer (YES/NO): NO